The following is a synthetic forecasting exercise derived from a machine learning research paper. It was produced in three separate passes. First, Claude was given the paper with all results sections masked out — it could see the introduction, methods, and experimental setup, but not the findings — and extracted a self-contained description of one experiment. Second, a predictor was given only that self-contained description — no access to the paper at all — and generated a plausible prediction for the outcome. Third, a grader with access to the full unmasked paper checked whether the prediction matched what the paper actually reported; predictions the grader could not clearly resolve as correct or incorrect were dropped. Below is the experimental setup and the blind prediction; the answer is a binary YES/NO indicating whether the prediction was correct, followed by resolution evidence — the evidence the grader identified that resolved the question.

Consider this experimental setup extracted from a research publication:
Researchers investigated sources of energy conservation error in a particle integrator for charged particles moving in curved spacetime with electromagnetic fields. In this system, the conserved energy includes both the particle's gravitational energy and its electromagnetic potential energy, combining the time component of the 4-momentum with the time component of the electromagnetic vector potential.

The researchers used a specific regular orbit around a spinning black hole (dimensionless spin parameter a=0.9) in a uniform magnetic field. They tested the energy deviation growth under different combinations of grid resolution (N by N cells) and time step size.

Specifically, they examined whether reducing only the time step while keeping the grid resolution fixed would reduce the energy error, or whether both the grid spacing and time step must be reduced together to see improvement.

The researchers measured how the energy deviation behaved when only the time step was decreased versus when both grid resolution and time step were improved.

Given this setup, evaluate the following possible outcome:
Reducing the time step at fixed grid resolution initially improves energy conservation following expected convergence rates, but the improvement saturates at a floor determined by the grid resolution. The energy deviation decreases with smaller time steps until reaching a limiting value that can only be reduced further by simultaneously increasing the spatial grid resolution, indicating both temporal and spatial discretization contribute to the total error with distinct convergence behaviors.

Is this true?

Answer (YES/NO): NO